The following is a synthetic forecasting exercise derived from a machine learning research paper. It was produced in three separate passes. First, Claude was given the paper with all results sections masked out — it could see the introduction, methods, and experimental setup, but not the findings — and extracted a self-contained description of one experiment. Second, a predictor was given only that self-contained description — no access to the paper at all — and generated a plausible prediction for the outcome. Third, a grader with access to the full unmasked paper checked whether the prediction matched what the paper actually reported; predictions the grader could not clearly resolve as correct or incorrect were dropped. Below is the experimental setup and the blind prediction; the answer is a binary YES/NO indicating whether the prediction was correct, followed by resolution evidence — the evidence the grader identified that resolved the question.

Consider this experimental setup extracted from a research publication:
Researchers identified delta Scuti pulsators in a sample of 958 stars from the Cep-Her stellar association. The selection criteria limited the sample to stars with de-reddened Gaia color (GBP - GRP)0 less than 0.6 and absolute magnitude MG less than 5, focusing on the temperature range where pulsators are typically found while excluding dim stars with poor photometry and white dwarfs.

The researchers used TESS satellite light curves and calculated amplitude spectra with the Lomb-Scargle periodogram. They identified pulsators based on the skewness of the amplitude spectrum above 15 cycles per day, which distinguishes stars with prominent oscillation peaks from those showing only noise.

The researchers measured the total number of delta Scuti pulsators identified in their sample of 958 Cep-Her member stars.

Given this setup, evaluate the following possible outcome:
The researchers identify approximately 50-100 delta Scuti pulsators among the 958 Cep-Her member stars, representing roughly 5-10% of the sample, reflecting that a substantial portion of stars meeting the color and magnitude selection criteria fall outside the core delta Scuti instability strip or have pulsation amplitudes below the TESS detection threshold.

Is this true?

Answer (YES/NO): NO